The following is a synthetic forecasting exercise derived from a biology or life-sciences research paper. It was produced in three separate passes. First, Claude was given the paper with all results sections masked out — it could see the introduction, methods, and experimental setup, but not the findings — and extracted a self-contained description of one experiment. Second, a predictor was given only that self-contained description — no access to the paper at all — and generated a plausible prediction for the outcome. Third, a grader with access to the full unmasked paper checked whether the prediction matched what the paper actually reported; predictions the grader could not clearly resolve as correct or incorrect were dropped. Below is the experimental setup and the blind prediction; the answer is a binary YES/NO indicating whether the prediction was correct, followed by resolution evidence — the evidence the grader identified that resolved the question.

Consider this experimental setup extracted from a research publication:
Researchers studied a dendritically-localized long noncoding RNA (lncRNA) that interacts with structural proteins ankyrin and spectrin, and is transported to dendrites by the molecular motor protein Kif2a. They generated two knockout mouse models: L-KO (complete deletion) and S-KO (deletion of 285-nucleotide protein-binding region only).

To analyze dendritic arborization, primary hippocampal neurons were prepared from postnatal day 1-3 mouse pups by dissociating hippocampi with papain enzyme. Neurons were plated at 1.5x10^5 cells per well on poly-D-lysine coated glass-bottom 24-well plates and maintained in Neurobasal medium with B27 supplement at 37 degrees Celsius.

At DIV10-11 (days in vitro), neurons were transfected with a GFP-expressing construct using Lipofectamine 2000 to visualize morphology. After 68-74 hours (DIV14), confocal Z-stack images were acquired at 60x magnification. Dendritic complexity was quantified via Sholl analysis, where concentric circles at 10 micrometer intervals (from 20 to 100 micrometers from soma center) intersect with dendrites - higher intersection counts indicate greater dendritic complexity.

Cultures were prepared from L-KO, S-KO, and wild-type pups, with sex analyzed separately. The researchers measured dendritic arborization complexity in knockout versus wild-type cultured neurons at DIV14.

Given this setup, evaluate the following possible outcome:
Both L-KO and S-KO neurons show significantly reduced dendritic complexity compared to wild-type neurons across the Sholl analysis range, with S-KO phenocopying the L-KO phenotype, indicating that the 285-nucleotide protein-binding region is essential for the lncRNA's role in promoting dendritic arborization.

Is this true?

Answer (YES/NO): NO